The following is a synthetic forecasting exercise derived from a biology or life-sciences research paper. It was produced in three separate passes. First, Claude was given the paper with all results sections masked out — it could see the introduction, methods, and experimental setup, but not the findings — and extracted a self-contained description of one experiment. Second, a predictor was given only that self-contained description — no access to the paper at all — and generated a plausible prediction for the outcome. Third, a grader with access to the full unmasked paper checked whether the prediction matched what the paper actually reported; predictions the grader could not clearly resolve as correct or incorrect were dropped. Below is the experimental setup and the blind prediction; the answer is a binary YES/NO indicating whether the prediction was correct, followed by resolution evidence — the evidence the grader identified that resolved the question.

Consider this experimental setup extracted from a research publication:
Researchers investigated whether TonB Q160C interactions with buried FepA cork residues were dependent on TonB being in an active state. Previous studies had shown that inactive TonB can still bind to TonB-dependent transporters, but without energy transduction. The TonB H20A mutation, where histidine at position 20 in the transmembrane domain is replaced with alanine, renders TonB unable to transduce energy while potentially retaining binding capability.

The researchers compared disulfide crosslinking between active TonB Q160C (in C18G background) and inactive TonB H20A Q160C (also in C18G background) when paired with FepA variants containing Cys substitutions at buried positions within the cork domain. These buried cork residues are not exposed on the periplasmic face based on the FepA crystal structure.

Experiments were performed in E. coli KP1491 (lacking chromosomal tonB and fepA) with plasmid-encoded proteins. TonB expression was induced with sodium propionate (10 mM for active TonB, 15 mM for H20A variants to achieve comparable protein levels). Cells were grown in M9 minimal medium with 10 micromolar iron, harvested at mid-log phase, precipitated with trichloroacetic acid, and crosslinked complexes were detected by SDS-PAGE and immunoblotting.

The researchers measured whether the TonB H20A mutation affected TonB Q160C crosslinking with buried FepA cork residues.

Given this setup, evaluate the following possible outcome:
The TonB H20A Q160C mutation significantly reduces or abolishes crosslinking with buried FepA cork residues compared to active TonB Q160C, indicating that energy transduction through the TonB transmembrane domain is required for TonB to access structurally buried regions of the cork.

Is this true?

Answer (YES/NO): YES